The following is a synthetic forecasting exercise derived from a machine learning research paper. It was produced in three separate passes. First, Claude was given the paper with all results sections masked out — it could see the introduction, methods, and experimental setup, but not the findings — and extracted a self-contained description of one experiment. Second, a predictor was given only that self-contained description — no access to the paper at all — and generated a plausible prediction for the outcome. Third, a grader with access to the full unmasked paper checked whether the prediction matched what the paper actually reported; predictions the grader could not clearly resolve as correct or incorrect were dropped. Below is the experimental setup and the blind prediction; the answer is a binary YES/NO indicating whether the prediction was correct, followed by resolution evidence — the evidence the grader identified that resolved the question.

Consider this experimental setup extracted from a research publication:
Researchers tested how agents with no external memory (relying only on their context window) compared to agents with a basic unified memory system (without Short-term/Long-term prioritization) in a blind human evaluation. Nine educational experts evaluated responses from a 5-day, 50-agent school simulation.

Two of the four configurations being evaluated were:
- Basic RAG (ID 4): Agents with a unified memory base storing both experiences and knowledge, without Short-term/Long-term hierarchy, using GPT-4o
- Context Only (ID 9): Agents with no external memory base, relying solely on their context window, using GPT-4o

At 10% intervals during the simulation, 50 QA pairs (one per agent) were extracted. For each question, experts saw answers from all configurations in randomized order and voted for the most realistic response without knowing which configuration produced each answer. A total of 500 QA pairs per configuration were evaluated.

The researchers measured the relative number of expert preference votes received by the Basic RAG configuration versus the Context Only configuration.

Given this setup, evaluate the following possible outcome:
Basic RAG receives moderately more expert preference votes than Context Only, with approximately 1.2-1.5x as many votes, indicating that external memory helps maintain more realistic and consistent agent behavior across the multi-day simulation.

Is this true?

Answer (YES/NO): NO